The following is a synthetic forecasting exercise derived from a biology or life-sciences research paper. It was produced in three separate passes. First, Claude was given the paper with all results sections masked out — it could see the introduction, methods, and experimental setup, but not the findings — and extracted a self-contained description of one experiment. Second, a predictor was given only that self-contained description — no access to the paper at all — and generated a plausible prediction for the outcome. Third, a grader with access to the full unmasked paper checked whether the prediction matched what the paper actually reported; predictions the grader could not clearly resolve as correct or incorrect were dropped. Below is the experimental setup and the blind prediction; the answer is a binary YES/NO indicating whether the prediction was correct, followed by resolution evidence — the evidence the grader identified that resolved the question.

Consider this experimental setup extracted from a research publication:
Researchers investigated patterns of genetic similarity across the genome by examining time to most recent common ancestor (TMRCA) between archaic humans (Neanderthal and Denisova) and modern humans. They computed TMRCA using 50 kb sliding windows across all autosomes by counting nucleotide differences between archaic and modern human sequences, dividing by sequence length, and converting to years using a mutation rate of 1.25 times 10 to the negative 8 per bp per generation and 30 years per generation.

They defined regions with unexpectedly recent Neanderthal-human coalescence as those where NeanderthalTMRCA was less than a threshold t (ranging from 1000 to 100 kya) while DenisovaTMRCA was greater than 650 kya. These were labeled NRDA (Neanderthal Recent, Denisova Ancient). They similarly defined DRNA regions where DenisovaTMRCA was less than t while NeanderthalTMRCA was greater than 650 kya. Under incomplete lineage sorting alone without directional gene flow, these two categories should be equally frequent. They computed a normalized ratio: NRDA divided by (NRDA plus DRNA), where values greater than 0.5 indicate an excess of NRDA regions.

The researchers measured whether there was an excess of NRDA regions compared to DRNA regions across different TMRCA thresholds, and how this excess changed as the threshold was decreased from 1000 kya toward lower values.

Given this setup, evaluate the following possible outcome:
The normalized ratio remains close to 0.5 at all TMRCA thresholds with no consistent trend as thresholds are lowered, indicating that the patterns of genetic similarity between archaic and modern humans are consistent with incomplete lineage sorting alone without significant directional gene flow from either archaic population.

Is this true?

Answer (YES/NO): NO